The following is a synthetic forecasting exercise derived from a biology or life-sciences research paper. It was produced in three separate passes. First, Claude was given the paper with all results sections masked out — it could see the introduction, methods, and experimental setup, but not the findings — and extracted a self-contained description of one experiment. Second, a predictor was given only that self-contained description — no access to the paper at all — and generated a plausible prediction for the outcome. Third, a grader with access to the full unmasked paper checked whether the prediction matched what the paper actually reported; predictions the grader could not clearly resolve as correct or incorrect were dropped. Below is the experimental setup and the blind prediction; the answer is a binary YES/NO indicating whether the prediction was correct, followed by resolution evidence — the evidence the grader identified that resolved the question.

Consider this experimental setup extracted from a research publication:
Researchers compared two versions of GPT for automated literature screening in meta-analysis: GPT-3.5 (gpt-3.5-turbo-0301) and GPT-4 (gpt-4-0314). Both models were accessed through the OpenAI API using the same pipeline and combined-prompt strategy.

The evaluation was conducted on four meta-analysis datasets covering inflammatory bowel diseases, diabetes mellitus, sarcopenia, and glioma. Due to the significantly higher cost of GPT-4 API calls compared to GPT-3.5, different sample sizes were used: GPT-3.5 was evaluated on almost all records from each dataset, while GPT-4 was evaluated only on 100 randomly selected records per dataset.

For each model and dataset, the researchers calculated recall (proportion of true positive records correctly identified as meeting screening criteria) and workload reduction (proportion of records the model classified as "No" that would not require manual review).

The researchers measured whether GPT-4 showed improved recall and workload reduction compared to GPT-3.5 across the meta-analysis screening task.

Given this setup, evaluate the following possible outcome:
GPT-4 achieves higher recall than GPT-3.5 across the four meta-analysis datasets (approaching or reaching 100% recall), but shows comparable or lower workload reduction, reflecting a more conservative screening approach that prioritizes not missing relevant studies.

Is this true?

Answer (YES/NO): NO